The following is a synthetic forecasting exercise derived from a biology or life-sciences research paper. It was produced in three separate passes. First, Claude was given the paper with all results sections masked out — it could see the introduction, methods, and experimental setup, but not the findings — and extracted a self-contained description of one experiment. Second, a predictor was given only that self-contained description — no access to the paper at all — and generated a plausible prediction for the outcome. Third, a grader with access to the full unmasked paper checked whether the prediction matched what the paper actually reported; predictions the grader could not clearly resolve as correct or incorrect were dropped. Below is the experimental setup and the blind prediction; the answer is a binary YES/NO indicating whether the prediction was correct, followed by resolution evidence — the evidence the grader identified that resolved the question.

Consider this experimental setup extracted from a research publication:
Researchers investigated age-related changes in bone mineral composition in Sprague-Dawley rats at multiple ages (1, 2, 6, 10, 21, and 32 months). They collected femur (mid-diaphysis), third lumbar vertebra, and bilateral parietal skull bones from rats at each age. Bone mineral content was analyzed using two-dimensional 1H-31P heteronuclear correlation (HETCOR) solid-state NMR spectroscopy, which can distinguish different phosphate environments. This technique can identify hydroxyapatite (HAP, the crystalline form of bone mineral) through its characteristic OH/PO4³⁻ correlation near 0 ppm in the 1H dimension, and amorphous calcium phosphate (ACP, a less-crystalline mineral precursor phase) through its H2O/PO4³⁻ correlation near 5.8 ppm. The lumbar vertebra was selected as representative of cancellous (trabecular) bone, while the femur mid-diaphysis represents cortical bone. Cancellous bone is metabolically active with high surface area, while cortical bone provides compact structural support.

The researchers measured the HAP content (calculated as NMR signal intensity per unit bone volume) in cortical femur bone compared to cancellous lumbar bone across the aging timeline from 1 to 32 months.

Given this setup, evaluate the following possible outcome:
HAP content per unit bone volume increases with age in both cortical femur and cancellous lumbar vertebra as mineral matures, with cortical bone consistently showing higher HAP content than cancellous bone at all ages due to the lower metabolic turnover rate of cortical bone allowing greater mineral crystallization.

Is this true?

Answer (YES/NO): YES